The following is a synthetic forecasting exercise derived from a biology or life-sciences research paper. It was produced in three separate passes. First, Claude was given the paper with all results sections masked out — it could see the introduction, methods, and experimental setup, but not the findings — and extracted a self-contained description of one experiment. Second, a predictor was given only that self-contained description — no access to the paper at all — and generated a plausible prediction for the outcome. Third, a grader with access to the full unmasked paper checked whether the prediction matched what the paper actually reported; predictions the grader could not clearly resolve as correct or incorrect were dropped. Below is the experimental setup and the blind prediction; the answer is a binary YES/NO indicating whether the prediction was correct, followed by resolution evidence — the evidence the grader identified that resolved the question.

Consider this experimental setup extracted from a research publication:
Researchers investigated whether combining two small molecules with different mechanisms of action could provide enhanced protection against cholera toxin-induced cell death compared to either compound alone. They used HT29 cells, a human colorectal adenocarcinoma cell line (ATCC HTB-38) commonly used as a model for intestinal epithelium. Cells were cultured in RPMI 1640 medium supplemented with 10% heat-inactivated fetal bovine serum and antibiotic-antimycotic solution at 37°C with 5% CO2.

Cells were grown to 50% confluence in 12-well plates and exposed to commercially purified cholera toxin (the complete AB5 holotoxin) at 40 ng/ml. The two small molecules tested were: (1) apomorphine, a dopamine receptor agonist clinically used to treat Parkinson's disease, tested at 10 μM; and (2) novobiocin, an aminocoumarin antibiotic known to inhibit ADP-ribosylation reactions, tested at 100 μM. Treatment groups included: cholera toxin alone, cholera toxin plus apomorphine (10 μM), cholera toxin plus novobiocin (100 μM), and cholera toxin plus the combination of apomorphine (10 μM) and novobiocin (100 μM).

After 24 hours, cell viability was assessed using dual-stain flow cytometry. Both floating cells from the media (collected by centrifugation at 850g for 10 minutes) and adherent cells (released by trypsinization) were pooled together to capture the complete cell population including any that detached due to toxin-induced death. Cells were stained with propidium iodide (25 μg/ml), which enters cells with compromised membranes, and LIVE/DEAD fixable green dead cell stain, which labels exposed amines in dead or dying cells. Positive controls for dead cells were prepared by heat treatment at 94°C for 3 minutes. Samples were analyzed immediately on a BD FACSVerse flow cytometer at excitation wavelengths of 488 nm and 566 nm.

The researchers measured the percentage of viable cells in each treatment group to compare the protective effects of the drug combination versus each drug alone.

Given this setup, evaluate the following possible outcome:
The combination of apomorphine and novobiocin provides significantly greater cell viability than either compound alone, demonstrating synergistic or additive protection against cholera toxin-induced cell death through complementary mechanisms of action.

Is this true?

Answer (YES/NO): YES